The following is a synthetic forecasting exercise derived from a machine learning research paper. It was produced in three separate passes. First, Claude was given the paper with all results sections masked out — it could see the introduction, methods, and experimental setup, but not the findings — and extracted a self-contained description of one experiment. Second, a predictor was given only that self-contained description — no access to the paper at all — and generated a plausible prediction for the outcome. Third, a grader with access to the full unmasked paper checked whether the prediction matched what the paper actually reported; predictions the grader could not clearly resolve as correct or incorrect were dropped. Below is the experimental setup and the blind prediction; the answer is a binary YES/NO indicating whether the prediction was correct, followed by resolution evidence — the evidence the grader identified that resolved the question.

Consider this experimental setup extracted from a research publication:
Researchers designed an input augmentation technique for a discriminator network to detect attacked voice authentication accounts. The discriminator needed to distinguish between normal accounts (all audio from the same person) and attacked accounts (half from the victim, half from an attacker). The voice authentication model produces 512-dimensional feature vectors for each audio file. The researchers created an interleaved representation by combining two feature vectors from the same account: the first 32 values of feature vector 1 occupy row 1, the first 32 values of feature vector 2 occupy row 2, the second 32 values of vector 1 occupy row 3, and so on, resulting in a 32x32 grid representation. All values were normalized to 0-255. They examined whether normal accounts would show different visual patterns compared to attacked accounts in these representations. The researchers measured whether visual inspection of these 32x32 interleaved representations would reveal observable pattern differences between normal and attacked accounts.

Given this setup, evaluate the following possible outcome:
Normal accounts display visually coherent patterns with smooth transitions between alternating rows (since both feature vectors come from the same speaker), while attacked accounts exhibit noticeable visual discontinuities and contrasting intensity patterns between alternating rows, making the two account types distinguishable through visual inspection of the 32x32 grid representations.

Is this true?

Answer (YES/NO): NO